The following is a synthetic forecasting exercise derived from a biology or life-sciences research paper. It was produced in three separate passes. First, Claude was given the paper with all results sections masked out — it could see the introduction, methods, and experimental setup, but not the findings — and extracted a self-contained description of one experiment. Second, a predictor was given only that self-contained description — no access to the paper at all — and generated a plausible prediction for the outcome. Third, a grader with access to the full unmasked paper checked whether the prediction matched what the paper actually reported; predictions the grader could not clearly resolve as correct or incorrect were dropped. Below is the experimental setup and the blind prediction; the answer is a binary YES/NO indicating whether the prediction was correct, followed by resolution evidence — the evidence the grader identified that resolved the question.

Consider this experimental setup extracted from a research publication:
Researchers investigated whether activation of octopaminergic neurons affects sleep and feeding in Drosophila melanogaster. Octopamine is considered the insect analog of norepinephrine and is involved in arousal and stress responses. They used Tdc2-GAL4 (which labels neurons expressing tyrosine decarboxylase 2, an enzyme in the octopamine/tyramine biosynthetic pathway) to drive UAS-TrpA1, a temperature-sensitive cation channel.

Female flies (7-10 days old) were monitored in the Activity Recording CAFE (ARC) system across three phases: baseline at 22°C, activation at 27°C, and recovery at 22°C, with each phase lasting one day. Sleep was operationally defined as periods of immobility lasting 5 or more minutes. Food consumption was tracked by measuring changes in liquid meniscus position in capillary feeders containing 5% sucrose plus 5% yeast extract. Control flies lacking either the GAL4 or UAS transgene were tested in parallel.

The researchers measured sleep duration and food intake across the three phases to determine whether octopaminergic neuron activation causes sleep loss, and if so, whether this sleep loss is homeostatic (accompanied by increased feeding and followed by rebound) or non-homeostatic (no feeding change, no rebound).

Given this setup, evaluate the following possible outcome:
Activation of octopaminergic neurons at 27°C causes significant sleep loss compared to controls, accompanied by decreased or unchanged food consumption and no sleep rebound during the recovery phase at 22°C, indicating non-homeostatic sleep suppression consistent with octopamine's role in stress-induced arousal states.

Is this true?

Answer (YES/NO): YES